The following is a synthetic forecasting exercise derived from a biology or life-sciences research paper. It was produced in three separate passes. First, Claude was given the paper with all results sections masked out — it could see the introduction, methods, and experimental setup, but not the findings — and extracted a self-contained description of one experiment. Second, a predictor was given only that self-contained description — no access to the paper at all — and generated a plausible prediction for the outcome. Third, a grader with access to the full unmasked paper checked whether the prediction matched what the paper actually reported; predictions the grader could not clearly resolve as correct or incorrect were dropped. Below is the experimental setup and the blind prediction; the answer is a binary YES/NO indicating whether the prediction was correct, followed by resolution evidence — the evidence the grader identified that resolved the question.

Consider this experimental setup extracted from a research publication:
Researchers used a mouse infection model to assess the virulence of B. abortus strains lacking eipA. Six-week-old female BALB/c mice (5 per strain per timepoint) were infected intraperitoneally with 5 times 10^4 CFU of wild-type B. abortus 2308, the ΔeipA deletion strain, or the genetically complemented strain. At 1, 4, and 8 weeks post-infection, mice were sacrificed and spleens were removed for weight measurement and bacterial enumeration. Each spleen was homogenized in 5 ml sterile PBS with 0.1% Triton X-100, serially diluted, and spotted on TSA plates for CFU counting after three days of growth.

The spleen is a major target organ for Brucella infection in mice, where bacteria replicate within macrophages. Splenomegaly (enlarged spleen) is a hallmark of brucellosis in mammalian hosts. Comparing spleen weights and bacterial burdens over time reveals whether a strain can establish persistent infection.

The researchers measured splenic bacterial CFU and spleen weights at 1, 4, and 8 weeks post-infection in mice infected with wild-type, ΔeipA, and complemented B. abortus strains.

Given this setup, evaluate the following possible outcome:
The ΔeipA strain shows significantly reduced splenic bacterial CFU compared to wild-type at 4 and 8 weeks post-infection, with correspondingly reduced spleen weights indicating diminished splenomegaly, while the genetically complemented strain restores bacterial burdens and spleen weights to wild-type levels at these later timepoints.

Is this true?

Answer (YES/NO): YES